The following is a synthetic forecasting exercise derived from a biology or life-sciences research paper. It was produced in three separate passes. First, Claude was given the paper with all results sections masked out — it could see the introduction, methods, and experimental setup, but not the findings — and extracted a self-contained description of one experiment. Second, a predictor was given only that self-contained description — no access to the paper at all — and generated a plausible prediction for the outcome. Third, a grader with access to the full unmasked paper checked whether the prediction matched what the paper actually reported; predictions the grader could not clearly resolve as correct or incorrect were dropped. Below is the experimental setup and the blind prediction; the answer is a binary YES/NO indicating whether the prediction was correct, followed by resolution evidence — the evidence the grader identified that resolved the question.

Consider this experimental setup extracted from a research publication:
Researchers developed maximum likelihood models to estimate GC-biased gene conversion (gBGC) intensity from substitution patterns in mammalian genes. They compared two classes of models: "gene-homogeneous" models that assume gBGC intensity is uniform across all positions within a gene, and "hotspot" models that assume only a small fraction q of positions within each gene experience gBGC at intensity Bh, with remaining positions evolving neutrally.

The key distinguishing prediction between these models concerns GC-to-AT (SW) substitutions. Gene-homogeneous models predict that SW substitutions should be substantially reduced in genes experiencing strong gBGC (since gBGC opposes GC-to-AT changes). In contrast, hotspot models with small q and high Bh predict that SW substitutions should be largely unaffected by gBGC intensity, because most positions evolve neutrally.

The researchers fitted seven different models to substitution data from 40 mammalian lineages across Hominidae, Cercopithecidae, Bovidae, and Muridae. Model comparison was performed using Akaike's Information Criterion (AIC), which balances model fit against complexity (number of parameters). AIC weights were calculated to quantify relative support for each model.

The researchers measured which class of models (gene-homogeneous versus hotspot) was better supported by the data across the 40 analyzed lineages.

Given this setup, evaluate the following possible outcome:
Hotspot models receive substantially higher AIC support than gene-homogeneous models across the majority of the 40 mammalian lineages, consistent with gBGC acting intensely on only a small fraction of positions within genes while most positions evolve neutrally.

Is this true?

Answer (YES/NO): YES